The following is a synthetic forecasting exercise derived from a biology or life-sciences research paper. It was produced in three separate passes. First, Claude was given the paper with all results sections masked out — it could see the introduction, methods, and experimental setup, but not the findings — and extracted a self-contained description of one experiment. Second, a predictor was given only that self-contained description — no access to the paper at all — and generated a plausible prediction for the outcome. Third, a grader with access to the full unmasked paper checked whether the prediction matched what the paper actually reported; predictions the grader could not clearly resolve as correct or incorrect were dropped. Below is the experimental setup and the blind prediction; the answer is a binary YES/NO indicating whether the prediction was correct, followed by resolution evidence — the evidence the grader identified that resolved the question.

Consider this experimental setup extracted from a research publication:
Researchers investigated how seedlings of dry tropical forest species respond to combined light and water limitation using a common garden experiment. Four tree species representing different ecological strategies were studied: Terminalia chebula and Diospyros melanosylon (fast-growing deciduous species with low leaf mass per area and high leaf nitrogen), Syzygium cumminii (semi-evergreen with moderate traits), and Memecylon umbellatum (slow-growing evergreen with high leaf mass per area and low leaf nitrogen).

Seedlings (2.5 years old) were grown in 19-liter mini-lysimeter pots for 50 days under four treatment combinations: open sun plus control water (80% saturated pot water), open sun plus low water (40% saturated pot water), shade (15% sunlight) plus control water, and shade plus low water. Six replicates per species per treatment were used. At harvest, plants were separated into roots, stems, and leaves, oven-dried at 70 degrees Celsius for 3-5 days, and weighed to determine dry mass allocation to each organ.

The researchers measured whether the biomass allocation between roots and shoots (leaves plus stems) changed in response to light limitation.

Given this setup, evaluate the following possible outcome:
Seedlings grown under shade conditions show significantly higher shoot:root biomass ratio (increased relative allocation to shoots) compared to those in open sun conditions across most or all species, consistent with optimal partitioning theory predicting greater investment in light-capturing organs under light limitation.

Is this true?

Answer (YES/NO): NO